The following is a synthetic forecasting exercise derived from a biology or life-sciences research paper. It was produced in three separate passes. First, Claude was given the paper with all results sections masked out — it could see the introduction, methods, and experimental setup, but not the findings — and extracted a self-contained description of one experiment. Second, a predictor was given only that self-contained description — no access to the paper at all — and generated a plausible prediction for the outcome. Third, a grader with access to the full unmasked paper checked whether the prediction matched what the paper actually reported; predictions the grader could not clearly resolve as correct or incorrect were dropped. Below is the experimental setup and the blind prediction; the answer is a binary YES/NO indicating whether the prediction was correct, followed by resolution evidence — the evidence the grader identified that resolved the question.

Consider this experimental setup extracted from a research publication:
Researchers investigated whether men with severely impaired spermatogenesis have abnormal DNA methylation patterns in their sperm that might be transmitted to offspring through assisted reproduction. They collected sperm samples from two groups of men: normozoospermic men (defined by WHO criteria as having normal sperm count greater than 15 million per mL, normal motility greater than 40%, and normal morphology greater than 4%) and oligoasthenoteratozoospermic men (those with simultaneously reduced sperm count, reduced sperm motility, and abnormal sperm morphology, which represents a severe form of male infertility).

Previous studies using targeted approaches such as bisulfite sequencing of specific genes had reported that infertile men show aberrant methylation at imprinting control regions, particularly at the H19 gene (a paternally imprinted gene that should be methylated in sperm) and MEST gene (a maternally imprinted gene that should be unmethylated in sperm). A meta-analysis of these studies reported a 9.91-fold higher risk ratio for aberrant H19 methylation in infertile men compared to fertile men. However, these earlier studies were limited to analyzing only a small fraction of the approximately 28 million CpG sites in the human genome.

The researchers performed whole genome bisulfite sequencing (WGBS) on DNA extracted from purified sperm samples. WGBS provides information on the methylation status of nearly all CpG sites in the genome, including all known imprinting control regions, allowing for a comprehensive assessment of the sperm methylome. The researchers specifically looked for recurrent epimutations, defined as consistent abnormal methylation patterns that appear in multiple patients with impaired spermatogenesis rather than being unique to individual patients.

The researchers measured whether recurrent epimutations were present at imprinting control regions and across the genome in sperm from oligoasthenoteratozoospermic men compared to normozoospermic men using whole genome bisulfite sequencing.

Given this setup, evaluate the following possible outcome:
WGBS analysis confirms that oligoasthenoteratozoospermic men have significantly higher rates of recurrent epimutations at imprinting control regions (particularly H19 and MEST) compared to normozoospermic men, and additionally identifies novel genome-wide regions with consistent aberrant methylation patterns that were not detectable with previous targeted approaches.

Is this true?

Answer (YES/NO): NO